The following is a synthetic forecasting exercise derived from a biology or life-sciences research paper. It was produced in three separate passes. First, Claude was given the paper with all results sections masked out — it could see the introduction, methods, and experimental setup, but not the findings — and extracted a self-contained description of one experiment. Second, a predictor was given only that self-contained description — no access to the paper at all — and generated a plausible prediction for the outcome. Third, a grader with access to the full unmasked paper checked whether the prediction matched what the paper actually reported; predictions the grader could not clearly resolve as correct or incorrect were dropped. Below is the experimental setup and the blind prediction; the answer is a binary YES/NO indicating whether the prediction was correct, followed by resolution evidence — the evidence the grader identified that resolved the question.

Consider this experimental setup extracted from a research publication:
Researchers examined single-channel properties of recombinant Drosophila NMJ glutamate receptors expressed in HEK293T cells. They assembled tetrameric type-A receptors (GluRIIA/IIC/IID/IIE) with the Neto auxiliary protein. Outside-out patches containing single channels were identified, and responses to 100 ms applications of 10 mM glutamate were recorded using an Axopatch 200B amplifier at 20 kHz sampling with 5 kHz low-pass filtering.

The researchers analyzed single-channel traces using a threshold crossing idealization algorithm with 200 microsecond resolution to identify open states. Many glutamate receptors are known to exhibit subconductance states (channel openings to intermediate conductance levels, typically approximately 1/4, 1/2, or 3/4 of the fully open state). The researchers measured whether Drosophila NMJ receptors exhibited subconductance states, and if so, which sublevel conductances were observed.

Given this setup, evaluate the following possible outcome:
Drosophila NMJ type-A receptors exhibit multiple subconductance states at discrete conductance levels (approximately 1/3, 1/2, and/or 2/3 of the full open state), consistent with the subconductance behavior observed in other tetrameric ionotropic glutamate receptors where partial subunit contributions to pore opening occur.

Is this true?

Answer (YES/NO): NO